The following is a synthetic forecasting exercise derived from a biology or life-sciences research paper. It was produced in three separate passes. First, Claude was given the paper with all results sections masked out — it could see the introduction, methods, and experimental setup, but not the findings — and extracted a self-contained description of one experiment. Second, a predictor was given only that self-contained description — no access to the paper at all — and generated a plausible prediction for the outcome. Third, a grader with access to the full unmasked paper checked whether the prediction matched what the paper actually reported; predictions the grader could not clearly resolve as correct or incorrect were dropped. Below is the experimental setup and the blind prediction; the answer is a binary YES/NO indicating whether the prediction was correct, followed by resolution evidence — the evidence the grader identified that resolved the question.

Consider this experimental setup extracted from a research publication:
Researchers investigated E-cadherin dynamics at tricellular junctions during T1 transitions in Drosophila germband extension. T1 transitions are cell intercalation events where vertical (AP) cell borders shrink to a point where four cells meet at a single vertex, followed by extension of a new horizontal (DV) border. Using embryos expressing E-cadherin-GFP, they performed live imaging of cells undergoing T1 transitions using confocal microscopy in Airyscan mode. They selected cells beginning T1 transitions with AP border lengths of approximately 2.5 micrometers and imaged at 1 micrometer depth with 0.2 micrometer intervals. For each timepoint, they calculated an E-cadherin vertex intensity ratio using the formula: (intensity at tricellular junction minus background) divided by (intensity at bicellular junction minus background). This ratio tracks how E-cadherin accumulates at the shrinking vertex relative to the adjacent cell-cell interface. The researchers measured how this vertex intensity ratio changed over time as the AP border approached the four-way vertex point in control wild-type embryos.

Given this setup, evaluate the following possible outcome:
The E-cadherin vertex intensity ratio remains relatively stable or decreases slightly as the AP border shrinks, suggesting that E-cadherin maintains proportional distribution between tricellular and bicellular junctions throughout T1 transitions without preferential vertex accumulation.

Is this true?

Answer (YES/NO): NO